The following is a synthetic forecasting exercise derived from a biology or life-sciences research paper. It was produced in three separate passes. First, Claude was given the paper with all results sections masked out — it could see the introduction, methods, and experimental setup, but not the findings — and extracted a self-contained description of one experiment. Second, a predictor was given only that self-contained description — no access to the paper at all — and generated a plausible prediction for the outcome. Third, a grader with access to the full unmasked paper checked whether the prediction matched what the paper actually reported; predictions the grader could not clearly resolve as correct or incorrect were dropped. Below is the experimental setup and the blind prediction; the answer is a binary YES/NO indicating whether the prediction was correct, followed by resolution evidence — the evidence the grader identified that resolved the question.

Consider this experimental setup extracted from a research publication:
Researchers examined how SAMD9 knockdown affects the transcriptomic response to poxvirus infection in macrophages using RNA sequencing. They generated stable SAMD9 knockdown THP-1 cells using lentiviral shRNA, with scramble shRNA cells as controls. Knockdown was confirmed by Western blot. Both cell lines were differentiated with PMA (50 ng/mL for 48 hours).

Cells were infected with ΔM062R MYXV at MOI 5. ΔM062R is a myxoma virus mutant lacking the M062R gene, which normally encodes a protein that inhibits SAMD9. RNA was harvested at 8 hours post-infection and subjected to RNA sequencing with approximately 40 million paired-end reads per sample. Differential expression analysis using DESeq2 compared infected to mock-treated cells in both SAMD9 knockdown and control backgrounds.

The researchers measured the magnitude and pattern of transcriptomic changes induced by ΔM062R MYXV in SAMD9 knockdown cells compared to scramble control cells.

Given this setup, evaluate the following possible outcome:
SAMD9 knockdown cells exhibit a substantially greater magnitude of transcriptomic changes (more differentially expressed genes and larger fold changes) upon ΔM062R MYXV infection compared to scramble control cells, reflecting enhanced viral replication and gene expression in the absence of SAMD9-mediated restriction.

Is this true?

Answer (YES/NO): NO